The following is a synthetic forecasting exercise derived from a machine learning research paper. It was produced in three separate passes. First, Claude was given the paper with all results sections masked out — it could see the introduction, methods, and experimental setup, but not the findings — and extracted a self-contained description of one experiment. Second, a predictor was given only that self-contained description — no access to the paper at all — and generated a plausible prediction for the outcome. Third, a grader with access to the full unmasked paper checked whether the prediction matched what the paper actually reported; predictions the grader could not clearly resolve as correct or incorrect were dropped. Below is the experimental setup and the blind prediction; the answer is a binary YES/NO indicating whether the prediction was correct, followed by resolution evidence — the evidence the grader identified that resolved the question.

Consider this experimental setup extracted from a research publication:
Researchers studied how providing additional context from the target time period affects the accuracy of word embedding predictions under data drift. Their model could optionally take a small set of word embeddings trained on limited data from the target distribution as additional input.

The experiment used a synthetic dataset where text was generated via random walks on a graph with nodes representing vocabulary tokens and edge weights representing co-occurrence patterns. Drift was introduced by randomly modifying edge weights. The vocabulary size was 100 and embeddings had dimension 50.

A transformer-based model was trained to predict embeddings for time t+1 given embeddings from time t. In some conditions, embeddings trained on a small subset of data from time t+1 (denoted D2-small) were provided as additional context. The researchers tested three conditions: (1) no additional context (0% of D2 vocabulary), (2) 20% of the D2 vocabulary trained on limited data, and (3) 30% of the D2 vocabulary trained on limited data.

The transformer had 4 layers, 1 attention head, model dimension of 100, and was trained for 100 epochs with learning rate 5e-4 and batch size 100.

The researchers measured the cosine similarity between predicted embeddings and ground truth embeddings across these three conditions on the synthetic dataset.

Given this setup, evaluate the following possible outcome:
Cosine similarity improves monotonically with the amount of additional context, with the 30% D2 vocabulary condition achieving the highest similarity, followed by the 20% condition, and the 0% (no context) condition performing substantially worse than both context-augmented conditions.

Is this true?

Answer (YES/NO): NO